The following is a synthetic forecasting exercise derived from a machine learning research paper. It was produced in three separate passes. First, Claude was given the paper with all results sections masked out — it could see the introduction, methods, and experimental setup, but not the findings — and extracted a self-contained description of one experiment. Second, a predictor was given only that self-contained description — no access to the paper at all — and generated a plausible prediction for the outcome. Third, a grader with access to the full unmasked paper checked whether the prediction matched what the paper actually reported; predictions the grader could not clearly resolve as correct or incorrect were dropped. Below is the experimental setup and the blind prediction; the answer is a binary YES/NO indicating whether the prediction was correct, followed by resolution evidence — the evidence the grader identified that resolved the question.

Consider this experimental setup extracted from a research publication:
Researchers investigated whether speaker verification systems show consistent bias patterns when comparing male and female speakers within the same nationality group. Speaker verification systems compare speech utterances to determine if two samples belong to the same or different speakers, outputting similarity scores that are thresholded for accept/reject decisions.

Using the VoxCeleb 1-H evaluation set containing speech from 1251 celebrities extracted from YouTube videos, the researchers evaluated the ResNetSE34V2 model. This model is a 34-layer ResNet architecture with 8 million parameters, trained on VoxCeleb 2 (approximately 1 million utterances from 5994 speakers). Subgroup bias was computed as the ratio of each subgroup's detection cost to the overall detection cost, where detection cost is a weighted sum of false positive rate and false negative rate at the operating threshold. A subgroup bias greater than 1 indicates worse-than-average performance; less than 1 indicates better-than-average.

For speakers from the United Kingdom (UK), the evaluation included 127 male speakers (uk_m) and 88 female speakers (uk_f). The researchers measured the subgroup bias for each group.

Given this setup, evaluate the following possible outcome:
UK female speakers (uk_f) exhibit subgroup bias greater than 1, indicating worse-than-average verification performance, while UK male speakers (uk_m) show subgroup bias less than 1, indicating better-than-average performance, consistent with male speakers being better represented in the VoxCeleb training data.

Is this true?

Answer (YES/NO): YES